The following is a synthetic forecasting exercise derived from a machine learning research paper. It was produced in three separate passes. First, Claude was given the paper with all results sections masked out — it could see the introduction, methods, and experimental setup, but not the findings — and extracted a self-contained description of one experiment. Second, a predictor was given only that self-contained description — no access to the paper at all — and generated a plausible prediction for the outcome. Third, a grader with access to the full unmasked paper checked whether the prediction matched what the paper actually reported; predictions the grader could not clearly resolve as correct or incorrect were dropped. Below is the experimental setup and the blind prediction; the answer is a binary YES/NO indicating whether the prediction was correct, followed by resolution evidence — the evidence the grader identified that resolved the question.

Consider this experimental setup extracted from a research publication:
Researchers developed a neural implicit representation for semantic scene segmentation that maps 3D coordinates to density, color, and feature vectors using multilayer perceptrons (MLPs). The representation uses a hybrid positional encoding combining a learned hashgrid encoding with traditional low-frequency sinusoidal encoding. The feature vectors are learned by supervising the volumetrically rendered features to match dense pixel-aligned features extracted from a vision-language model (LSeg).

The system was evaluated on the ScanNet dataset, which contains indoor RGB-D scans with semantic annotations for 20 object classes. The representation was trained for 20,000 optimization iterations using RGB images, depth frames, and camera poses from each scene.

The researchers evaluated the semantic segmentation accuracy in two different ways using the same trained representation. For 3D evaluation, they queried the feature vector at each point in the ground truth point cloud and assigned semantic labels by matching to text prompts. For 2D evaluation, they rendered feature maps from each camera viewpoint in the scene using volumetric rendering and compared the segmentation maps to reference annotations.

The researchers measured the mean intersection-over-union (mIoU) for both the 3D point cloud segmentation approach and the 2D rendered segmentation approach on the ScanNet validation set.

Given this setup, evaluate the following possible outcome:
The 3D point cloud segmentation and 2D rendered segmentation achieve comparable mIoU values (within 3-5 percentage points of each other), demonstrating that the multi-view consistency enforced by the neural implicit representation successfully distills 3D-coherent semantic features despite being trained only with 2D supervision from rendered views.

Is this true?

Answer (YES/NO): NO